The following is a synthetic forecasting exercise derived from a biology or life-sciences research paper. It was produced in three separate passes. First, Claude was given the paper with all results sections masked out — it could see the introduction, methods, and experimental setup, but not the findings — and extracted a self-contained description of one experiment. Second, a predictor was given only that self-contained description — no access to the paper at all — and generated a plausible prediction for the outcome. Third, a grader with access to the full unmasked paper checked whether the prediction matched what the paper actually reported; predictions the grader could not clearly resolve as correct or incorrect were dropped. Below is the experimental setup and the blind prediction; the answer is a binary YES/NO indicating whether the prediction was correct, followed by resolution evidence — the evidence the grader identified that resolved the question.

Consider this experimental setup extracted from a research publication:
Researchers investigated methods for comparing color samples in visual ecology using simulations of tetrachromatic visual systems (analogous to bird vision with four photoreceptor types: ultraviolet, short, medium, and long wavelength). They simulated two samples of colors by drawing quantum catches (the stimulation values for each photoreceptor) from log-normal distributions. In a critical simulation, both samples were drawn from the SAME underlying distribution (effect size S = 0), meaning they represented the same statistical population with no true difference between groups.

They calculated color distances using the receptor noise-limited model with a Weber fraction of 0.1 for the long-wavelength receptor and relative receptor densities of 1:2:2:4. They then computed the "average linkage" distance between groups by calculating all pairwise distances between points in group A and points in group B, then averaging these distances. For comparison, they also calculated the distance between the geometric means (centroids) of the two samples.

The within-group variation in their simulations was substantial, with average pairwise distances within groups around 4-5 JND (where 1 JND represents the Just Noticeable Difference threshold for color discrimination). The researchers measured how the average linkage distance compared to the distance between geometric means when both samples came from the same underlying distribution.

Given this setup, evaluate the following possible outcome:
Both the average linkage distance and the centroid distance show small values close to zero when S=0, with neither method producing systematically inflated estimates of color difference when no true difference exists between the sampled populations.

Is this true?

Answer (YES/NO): NO